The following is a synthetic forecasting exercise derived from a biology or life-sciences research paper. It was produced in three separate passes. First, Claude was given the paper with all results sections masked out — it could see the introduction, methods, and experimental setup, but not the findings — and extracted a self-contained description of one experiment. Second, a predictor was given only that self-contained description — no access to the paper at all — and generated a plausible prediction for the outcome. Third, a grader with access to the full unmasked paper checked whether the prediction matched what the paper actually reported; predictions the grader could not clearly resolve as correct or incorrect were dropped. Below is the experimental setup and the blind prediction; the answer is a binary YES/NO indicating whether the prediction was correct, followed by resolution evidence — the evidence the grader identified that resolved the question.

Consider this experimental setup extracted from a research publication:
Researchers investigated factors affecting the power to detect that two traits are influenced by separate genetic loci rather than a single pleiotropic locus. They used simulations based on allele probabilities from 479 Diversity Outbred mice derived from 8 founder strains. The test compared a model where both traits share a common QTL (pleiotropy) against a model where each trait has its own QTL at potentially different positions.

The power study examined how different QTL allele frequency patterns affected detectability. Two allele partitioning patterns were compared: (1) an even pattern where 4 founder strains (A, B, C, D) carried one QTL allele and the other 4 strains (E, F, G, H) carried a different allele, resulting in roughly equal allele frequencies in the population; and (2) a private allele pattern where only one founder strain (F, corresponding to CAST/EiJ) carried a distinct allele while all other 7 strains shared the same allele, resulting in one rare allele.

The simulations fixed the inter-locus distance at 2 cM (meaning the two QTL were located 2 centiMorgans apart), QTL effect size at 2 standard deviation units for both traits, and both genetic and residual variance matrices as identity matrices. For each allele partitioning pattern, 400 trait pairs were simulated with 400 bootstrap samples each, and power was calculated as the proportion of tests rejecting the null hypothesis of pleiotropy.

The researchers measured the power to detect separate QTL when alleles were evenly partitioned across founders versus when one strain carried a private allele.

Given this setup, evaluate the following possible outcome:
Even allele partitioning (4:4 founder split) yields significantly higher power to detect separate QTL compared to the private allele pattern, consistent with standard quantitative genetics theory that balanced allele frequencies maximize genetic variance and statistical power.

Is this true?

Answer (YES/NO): YES